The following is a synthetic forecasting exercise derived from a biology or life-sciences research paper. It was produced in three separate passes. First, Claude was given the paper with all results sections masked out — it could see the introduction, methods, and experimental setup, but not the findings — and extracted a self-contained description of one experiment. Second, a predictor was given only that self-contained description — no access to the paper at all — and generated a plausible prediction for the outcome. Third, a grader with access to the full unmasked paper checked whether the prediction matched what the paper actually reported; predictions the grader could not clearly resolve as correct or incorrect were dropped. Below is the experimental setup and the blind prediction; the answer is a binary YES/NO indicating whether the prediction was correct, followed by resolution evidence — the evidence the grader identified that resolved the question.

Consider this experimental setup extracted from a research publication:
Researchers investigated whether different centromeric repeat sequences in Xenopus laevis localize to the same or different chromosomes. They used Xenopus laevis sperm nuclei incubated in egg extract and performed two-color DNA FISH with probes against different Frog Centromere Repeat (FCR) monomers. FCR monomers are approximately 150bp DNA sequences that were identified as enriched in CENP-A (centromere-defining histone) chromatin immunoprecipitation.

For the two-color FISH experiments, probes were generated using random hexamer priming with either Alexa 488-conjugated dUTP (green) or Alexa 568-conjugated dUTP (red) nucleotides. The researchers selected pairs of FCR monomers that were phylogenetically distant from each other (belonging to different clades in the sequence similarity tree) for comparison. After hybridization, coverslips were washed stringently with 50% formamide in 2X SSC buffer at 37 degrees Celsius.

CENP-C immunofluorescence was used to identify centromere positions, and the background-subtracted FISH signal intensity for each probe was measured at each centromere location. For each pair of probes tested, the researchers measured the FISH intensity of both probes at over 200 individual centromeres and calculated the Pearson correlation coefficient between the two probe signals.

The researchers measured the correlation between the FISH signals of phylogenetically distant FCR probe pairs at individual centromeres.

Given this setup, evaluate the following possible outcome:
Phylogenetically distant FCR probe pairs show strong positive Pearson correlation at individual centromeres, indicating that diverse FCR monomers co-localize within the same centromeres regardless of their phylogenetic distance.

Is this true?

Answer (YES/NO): NO